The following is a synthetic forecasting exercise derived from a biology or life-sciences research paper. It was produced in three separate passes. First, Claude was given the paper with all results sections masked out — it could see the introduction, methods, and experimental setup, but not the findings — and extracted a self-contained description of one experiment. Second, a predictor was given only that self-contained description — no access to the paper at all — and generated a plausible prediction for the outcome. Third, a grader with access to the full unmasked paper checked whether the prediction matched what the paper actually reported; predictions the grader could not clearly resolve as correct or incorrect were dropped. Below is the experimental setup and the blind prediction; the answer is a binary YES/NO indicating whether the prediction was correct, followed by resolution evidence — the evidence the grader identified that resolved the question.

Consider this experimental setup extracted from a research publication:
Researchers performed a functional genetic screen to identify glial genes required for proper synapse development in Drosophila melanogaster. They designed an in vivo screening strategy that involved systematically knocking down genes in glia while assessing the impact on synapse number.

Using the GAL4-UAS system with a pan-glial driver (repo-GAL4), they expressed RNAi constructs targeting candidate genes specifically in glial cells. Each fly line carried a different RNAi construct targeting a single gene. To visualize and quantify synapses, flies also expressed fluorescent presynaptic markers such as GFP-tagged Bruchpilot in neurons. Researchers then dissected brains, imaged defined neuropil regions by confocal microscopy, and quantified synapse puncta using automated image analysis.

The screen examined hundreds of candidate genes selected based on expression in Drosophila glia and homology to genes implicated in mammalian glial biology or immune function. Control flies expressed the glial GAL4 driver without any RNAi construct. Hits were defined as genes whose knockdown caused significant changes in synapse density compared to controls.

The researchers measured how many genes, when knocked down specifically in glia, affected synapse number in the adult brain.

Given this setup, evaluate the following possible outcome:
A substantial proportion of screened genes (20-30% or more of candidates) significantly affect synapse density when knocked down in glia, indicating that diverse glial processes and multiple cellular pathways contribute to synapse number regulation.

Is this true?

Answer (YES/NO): NO